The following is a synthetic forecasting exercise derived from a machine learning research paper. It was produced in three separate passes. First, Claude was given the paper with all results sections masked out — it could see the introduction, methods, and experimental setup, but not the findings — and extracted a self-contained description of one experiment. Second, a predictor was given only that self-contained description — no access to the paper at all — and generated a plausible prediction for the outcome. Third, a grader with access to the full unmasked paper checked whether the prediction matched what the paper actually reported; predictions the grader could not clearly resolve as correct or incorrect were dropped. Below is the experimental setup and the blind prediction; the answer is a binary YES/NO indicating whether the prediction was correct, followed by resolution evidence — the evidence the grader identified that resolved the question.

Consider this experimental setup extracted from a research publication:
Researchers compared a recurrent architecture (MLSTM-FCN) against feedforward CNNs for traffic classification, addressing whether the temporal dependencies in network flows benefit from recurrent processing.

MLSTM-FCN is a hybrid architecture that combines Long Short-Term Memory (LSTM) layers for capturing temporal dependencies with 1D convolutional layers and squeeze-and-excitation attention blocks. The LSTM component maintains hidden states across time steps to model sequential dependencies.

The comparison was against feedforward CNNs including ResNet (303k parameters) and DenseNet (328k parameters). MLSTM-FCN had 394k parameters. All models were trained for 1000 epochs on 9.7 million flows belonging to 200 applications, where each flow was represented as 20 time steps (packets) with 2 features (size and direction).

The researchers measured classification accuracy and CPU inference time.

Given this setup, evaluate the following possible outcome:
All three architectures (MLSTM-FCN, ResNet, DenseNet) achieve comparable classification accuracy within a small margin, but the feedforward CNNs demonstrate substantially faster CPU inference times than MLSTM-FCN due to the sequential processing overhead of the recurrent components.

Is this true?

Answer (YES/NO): NO